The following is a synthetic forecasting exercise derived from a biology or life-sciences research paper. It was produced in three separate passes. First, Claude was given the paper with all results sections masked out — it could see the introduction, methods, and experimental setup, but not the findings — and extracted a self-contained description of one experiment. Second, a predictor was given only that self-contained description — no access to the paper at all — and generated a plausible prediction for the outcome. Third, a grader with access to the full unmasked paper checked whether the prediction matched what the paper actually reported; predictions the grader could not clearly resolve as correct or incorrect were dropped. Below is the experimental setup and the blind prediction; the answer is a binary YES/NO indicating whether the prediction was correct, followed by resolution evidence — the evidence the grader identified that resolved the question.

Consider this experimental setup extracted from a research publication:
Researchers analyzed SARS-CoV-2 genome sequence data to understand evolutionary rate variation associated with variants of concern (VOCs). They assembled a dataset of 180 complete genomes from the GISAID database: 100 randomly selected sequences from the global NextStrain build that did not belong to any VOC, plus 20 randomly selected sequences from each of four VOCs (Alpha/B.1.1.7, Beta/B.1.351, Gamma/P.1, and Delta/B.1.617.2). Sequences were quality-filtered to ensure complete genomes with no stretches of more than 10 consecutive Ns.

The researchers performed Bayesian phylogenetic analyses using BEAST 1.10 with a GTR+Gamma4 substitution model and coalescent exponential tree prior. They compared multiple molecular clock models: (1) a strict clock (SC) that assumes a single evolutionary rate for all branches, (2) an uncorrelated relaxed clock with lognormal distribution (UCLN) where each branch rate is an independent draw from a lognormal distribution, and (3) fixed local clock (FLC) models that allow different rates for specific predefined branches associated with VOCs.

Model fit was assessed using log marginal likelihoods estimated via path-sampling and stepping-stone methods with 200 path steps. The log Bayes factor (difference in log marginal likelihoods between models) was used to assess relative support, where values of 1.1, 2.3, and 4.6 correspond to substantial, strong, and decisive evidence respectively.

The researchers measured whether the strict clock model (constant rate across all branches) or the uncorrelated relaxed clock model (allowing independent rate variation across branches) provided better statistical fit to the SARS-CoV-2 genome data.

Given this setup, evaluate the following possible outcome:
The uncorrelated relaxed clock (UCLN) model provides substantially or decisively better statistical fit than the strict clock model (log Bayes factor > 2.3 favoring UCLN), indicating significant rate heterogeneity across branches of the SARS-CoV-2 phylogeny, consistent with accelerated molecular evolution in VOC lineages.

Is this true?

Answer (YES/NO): NO